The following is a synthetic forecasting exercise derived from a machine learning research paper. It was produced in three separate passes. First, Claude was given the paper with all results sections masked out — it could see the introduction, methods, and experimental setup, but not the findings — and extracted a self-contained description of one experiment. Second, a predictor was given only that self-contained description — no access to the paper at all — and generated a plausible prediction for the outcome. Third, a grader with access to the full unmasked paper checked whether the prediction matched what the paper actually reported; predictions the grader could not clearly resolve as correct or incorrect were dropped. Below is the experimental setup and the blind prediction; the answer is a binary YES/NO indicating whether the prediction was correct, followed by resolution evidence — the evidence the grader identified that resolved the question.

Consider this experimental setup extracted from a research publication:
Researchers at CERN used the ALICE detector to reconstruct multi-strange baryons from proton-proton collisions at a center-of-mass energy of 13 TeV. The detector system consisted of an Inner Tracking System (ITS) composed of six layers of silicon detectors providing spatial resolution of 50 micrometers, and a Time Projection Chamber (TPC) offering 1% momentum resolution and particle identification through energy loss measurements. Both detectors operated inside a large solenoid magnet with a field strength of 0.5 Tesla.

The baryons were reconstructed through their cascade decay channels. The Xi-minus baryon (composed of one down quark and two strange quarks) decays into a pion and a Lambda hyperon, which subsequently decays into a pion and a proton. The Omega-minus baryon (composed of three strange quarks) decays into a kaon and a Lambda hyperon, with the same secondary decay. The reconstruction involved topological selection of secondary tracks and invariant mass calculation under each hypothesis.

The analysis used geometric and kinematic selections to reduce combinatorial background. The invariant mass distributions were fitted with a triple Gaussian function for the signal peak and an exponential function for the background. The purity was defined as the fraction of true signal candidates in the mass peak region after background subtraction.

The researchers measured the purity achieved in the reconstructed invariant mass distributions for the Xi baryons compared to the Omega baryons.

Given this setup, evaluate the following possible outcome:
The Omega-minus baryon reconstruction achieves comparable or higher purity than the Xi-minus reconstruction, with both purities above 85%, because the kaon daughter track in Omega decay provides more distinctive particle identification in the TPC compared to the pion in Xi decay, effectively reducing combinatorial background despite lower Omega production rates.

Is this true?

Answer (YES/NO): NO